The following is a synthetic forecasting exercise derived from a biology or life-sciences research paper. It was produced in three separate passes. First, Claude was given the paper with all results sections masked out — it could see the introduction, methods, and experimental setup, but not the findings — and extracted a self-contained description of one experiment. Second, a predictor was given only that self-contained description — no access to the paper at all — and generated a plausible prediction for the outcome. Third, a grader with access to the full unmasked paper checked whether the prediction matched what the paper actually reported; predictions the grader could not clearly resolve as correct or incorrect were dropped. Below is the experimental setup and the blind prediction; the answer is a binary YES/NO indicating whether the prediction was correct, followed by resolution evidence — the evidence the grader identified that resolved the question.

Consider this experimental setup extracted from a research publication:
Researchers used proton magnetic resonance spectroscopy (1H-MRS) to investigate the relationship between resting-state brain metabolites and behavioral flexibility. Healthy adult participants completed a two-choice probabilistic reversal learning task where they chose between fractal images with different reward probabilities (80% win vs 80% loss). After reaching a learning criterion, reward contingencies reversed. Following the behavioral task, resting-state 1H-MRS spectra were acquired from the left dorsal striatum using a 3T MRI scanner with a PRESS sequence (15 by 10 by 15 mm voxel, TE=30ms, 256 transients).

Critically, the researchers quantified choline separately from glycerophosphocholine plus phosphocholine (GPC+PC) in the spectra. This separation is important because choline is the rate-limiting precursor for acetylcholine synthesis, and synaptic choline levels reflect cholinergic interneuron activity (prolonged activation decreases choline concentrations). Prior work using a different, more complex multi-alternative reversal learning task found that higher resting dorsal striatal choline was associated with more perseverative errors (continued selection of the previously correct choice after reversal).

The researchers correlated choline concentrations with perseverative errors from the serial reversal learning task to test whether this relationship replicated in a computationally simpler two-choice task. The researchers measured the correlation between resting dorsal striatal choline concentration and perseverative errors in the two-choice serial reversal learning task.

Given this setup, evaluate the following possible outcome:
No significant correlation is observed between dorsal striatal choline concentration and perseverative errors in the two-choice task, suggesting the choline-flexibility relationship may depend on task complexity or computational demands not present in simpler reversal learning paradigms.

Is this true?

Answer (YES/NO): YES